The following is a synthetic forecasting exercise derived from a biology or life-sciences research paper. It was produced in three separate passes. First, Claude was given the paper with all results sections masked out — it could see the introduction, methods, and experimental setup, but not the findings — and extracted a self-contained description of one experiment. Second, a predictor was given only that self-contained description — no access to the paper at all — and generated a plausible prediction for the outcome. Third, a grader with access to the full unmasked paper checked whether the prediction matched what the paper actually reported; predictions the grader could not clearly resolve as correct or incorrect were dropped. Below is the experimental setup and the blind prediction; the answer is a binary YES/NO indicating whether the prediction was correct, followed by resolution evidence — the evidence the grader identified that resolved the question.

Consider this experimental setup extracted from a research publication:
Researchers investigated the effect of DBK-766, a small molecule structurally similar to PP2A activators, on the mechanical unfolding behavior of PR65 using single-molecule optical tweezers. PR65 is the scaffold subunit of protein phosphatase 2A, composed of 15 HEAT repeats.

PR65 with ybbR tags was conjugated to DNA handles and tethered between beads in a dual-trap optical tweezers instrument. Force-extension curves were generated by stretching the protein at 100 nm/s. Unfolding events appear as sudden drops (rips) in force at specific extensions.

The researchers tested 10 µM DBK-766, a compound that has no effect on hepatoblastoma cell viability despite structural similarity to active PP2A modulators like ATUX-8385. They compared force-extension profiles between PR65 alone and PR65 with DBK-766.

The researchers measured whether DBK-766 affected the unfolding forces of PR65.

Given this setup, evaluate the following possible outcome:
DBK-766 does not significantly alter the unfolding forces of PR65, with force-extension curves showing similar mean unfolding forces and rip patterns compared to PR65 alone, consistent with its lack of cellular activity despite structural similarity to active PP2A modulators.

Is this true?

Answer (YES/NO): NO